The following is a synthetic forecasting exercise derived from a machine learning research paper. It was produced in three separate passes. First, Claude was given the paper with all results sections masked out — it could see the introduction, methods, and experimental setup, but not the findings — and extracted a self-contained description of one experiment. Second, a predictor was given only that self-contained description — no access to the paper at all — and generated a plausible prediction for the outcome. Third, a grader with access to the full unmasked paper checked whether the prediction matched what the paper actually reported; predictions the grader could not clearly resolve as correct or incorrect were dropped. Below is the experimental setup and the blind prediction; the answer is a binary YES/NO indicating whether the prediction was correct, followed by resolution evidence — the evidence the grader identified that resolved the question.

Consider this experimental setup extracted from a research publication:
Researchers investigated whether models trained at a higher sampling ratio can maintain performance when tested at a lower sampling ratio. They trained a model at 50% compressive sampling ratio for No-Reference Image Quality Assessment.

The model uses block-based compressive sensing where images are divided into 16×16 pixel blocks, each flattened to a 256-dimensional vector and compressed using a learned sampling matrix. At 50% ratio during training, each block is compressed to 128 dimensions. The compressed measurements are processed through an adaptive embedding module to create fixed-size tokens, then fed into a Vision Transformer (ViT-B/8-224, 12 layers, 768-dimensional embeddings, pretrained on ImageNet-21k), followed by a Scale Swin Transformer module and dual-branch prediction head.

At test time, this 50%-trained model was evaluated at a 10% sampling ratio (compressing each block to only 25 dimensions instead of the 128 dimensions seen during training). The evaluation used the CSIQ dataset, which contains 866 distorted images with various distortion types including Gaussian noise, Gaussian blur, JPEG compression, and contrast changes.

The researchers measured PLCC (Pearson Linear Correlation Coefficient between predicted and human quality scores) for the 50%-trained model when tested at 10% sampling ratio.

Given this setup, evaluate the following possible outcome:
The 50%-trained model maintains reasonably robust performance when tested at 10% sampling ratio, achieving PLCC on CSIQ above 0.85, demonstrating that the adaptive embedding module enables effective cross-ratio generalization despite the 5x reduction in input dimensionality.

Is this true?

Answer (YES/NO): NO